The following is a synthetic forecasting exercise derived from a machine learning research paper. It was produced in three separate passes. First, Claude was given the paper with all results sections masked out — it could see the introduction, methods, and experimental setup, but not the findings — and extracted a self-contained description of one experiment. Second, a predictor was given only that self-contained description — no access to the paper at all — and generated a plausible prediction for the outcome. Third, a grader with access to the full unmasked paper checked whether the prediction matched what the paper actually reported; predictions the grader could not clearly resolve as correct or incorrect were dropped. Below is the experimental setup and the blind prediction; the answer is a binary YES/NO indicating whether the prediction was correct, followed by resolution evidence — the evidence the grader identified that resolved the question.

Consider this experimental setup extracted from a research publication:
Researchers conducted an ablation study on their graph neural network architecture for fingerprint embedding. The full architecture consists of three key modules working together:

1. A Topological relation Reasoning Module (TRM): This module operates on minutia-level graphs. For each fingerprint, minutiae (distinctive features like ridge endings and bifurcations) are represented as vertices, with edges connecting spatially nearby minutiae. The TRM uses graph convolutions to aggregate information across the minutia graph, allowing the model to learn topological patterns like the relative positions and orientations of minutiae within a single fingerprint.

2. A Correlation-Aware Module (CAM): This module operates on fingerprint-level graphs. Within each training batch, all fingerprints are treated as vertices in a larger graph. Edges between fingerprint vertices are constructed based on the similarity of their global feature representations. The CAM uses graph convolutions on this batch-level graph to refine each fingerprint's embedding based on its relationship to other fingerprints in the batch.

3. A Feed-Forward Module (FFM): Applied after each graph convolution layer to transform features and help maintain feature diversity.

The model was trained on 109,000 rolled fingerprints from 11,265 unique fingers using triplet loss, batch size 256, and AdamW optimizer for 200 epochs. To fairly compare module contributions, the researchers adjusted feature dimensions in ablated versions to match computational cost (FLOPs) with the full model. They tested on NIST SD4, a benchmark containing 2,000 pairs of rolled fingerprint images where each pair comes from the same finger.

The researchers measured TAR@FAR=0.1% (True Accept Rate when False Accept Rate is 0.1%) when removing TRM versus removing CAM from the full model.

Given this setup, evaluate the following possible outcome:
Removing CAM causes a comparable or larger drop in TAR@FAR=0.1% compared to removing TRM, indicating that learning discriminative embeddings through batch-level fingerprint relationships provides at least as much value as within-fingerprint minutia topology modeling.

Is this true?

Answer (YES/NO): YES